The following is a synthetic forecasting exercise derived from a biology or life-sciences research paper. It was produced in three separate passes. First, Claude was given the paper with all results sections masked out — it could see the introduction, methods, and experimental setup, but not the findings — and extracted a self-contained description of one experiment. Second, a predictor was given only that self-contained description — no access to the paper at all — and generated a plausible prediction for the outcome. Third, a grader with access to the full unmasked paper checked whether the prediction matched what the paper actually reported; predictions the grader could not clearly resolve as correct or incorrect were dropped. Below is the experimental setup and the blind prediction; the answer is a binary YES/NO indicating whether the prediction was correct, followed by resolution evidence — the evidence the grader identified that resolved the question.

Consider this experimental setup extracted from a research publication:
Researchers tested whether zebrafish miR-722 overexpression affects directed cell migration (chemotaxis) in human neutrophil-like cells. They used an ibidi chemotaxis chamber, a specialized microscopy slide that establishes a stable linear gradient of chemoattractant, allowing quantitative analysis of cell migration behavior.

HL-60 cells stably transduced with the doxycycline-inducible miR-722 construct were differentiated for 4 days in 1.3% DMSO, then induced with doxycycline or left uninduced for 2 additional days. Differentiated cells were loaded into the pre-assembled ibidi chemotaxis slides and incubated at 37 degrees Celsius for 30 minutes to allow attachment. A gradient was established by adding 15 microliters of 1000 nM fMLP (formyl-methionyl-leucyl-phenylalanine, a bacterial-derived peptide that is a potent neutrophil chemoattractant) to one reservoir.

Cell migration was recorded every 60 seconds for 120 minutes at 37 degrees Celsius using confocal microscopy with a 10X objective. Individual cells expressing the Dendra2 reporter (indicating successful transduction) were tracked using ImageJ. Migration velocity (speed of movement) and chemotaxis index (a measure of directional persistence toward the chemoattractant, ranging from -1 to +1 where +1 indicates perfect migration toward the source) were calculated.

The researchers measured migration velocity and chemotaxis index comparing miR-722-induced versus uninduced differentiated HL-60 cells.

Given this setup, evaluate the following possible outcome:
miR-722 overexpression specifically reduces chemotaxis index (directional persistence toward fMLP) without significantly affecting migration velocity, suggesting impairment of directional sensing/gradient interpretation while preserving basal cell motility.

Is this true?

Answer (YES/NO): NO